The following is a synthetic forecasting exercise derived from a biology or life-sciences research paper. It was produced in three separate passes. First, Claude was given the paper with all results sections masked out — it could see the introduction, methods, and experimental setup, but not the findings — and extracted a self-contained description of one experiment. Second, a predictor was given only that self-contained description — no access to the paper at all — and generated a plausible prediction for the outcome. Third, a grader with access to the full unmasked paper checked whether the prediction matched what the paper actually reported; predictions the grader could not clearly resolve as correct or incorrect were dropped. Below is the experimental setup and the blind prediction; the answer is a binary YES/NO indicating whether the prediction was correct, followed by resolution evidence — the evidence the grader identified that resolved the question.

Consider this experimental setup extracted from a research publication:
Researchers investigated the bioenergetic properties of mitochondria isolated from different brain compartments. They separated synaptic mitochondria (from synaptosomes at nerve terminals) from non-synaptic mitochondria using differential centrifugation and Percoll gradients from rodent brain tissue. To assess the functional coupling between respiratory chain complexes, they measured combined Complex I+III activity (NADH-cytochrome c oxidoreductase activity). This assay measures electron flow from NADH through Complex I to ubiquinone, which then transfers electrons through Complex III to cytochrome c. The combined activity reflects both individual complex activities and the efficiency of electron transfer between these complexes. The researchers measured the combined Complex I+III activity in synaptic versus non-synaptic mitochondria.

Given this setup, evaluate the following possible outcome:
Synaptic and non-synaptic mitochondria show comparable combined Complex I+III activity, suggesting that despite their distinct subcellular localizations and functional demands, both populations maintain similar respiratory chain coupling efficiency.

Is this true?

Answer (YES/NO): NO